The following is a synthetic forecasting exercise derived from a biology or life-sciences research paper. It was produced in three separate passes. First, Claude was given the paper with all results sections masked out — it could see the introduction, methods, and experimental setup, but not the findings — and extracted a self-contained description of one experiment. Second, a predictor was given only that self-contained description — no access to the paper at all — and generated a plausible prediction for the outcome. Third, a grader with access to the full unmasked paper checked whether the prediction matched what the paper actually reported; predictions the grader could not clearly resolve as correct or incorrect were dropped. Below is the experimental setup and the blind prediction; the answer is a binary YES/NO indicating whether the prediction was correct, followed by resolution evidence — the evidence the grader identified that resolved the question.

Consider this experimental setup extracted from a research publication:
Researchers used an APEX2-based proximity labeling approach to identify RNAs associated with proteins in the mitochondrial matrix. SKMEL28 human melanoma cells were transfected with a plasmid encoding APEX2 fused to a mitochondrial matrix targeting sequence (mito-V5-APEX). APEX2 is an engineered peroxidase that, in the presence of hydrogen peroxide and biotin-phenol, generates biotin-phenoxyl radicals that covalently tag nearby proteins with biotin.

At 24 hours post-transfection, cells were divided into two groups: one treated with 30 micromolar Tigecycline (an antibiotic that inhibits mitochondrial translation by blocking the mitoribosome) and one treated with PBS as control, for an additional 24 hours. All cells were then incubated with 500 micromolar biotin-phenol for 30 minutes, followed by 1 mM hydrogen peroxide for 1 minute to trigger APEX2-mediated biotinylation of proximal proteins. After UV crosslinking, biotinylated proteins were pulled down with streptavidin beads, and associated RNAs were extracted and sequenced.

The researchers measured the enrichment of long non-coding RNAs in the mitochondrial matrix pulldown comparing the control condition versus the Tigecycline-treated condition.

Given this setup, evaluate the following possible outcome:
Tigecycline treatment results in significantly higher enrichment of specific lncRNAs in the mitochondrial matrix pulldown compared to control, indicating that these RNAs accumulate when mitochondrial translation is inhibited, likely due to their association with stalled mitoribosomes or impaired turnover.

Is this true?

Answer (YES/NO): NO